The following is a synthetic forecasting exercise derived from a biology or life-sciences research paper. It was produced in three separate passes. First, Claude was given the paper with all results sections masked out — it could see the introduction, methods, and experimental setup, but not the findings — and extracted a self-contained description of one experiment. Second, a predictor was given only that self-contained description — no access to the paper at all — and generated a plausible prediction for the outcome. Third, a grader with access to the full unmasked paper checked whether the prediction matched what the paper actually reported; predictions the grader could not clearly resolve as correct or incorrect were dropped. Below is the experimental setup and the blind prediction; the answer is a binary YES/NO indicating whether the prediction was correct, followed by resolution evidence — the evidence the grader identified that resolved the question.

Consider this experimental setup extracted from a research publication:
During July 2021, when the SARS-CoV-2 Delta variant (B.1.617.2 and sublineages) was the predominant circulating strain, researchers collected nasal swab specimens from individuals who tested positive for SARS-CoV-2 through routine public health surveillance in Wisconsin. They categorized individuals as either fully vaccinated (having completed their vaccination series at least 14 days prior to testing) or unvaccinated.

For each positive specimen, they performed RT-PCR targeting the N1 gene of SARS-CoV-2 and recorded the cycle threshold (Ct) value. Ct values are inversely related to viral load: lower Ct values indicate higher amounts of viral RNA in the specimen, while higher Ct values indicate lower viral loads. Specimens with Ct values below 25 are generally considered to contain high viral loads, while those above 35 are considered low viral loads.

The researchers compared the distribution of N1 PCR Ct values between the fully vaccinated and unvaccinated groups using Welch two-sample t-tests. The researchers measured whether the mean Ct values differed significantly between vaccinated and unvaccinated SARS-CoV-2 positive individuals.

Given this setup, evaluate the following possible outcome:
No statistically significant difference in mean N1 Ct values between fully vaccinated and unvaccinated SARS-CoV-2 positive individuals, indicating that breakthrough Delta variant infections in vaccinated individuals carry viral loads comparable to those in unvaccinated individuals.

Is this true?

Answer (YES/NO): YES